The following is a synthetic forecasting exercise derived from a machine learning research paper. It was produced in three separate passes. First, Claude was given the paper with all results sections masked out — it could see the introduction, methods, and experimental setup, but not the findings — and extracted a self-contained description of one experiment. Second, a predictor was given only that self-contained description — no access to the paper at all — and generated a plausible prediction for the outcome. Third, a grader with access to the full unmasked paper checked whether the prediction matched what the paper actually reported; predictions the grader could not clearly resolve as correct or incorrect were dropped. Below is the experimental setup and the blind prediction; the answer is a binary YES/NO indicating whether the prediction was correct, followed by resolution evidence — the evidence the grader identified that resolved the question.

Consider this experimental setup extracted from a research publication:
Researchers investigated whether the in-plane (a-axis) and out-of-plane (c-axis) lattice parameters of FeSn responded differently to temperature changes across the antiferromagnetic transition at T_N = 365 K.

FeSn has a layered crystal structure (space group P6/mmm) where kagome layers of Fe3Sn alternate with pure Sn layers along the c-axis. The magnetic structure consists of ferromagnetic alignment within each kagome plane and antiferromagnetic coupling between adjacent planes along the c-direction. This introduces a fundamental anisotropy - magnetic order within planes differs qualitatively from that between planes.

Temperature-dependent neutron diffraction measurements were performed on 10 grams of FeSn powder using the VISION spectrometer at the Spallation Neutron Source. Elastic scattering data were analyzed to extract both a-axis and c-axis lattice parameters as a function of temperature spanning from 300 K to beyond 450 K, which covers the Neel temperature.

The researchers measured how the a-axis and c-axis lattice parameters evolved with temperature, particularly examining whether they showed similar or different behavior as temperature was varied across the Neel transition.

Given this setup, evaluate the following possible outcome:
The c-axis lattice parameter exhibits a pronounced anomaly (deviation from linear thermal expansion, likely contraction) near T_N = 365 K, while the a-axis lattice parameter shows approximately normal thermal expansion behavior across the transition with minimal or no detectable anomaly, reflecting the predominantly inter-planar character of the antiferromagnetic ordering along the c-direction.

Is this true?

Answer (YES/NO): YES